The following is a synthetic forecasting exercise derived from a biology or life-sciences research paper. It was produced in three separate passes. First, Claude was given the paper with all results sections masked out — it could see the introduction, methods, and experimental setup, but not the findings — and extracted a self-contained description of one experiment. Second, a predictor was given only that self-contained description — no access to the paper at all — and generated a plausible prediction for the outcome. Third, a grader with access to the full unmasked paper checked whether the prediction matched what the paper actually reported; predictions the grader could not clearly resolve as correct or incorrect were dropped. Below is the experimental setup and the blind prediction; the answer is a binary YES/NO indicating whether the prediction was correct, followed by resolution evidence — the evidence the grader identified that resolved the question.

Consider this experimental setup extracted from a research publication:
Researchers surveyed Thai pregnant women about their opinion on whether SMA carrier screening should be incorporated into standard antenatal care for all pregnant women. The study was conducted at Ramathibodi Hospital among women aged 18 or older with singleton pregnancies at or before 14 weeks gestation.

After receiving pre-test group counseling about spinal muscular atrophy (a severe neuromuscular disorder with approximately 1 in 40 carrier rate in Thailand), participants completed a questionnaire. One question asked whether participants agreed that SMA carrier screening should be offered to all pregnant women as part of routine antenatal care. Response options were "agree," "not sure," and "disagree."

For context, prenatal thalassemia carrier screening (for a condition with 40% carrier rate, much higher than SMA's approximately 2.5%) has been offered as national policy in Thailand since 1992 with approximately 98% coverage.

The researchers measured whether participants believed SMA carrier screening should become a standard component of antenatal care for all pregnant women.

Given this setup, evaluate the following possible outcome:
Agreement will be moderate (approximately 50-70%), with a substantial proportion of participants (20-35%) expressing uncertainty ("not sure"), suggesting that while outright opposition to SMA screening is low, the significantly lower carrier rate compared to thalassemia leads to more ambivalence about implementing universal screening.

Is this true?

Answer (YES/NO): NO